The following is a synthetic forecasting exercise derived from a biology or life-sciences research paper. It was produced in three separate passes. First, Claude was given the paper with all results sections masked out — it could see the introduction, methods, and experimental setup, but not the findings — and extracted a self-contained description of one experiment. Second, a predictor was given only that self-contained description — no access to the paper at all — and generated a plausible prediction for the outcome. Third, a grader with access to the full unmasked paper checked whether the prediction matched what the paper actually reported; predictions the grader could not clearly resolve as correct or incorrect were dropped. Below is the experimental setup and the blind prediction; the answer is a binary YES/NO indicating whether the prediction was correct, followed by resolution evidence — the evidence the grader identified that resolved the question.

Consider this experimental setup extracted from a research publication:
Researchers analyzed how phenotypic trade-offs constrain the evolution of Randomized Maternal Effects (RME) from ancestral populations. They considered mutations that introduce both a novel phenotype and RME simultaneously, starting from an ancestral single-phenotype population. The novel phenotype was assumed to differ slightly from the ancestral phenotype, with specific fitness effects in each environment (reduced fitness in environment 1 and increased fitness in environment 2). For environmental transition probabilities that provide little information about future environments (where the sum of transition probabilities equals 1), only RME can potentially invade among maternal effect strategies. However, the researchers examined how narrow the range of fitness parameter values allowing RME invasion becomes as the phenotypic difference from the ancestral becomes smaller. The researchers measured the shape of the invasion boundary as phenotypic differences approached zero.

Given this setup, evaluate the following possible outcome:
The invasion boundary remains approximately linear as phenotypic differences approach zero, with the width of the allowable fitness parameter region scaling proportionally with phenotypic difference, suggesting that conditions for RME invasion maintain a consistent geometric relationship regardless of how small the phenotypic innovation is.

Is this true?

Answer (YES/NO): NO